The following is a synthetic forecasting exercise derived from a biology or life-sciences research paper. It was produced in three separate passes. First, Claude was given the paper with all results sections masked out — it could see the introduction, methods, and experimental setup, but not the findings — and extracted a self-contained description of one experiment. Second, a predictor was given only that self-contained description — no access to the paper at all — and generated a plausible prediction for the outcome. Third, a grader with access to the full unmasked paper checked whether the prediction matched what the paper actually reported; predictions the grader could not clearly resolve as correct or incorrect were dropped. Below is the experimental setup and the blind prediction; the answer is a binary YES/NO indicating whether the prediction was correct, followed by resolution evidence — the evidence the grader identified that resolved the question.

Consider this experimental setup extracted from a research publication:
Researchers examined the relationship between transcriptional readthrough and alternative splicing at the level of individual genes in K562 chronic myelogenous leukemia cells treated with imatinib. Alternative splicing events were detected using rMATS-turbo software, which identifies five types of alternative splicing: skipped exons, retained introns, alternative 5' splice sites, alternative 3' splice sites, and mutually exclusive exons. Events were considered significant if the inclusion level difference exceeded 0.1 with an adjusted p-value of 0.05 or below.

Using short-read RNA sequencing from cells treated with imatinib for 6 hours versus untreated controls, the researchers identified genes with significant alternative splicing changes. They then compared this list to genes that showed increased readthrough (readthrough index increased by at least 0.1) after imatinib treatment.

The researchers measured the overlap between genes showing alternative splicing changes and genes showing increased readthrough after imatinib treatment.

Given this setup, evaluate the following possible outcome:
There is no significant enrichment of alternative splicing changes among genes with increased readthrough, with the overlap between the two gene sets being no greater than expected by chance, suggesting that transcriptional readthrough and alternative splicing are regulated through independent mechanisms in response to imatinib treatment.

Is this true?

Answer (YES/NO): NO